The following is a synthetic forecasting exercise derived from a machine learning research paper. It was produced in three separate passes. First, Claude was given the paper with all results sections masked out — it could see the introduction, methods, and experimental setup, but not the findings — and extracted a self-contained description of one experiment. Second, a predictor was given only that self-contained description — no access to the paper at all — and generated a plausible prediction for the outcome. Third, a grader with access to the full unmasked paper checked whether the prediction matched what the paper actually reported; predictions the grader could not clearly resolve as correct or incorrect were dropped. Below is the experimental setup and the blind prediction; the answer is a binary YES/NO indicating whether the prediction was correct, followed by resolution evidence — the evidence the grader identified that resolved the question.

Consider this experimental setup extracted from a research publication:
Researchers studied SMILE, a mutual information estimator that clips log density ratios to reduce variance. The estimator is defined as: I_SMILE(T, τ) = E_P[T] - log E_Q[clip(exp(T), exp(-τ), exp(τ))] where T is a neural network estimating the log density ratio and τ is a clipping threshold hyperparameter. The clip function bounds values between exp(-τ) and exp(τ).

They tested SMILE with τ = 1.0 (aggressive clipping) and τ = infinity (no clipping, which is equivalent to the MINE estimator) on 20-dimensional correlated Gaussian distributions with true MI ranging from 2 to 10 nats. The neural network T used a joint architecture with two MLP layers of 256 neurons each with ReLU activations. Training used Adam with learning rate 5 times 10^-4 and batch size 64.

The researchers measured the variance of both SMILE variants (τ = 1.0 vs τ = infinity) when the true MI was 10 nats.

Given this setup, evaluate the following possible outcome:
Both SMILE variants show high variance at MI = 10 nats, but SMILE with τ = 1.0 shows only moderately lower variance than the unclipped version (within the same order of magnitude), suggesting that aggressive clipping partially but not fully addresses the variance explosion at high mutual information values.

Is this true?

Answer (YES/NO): NO